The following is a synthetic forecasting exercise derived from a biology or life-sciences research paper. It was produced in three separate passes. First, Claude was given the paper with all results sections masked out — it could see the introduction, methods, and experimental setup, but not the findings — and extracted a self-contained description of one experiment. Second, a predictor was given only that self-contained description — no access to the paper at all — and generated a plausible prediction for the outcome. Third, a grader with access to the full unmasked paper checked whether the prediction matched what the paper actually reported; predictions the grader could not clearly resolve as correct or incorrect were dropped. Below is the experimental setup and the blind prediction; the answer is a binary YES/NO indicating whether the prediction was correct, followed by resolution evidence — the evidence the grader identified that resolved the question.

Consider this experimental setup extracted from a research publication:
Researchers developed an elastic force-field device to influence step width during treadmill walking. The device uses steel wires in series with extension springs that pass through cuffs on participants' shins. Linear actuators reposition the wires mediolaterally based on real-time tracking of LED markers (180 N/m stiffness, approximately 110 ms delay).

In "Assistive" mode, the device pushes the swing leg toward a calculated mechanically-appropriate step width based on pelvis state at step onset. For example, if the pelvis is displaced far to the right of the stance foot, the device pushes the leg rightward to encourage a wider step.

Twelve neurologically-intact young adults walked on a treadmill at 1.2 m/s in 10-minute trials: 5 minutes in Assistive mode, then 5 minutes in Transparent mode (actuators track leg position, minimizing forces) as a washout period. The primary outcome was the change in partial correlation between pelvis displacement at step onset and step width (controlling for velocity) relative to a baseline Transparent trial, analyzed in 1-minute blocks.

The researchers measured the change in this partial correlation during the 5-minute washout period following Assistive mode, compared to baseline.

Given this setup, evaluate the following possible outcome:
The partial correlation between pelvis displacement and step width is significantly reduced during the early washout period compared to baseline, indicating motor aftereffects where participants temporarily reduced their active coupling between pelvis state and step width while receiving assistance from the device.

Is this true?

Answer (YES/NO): YES